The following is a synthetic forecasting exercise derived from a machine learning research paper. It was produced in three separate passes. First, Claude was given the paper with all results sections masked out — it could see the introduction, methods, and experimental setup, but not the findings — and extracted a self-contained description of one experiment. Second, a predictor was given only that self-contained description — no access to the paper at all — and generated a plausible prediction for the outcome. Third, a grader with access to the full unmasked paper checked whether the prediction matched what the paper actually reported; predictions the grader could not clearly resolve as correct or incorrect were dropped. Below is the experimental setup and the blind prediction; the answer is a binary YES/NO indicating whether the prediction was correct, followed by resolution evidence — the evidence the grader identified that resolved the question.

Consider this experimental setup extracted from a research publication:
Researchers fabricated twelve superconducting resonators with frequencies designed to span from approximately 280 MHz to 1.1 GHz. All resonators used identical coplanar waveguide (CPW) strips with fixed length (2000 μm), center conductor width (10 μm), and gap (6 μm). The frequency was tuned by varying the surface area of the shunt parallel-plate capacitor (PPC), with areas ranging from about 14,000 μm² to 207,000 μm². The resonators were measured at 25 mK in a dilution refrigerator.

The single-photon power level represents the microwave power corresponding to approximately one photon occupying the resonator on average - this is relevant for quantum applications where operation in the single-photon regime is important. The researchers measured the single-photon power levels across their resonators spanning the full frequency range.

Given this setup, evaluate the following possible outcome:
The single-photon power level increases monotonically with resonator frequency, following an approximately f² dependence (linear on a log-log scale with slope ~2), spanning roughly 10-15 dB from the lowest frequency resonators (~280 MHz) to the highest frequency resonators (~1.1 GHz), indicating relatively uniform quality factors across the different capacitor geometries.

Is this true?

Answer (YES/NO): NO